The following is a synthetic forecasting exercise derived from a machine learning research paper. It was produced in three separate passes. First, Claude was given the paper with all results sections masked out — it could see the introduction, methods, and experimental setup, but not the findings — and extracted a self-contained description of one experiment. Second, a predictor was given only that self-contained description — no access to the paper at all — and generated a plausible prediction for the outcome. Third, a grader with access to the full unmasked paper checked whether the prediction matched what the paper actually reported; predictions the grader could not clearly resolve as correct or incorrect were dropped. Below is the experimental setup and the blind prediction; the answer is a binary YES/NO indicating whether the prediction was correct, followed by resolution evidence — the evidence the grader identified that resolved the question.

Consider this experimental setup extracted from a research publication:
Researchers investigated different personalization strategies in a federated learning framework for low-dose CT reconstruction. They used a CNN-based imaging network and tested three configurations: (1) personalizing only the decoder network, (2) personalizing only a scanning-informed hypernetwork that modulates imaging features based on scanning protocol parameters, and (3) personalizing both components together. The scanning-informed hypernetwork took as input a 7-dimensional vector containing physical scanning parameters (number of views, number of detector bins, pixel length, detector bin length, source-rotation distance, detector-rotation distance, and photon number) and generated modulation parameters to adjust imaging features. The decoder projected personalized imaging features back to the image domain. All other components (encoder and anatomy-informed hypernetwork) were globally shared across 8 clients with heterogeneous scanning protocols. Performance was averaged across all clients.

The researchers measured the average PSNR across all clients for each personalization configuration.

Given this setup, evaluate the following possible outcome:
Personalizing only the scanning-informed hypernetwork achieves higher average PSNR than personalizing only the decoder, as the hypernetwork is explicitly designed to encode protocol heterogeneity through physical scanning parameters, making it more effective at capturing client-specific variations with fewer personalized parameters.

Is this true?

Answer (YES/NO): NO